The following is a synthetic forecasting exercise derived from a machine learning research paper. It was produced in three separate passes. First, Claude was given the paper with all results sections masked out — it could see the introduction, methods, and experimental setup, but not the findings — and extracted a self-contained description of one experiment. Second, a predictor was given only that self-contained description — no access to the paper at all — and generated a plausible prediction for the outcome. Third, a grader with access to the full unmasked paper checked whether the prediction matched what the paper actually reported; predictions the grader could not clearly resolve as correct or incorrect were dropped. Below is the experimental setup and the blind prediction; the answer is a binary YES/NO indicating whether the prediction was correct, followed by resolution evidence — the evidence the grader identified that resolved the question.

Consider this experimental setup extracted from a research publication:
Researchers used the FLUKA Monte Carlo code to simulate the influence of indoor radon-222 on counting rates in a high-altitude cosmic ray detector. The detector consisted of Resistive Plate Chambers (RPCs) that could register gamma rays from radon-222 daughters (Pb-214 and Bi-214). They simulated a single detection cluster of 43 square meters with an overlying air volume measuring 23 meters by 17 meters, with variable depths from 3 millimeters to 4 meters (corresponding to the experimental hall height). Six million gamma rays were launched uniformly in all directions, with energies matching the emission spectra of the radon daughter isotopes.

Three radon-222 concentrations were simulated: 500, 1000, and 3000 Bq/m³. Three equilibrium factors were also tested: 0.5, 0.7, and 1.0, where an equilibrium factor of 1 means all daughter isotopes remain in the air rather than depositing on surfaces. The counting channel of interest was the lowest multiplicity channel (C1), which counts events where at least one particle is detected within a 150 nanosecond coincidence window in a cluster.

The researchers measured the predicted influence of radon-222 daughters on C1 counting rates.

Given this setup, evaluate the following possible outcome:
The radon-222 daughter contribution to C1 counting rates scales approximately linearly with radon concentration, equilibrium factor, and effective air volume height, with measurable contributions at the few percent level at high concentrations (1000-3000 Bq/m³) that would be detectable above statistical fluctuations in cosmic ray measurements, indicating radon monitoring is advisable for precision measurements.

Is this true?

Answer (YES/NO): NO